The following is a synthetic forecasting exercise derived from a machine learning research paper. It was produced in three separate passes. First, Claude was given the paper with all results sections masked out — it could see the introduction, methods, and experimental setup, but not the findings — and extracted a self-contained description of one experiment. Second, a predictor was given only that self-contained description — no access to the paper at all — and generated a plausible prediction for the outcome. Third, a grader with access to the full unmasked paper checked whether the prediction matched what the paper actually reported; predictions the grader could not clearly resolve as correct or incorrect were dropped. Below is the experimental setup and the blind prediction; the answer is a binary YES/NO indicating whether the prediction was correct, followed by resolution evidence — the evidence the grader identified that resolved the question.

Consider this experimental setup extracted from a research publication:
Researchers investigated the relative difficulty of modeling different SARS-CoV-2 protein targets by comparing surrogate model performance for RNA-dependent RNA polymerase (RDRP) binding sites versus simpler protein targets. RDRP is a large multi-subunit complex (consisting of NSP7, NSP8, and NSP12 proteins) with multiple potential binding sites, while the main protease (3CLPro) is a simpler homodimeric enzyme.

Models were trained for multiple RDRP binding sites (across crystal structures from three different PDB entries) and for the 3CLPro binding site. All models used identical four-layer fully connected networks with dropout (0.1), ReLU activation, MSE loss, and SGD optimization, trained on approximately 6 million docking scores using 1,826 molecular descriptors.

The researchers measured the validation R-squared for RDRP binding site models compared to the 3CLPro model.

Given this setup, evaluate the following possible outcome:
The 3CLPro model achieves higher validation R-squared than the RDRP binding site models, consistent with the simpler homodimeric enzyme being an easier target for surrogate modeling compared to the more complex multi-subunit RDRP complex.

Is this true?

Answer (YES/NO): NO